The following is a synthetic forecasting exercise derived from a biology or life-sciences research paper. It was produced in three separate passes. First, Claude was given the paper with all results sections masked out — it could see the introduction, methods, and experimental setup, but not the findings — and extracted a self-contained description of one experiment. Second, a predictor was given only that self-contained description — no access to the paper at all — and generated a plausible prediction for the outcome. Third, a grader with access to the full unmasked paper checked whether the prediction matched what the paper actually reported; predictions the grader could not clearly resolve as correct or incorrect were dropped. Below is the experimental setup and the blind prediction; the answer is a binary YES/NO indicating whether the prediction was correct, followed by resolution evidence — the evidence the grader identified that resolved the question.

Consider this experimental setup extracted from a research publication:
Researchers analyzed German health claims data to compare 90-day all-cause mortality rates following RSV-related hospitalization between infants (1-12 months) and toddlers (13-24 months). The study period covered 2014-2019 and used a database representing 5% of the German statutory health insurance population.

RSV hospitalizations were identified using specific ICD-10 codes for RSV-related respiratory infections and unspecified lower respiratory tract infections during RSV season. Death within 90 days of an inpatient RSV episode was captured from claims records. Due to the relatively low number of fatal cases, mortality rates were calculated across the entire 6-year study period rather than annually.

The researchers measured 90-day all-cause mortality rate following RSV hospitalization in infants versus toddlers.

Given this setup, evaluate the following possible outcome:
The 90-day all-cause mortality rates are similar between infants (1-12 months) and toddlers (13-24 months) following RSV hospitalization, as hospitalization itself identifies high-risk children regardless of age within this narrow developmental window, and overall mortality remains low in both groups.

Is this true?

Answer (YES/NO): NO